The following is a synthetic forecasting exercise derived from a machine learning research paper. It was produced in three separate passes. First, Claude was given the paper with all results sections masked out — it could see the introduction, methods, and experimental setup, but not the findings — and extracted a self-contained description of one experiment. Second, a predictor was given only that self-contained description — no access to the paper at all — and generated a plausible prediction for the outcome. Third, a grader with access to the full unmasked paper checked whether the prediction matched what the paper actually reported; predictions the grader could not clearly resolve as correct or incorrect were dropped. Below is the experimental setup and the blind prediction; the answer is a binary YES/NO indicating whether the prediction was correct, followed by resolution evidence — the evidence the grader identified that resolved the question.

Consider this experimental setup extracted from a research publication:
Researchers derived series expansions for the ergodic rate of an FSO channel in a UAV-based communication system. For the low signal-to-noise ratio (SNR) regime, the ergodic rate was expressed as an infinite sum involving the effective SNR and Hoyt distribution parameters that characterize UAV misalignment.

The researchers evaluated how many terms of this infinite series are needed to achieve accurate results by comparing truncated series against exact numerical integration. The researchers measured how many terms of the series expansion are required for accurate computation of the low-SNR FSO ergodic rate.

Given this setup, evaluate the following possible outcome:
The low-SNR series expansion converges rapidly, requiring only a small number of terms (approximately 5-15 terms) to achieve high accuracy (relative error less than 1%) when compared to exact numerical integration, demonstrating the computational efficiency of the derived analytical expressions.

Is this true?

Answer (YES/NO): YES